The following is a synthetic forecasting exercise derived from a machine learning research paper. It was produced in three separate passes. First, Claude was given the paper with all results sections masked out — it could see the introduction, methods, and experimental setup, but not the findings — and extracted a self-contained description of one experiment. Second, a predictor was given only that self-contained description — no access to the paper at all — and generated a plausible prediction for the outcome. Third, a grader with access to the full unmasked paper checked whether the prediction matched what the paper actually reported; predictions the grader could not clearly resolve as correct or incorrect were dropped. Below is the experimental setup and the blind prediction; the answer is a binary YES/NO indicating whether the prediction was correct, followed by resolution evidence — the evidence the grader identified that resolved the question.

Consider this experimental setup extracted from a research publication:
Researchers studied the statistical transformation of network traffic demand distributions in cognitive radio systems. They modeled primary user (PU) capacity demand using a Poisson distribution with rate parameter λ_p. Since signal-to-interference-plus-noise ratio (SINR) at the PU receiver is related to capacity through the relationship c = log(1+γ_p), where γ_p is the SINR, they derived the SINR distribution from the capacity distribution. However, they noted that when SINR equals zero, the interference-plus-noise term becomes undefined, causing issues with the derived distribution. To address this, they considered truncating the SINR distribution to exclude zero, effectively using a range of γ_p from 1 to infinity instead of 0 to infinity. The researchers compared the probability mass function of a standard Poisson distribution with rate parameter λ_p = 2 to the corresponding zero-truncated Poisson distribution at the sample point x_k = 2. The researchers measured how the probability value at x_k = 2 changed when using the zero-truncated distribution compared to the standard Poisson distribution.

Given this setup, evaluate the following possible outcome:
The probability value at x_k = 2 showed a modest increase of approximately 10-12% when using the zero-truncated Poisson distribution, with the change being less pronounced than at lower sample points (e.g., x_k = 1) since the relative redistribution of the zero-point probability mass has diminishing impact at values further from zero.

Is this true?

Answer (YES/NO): NO